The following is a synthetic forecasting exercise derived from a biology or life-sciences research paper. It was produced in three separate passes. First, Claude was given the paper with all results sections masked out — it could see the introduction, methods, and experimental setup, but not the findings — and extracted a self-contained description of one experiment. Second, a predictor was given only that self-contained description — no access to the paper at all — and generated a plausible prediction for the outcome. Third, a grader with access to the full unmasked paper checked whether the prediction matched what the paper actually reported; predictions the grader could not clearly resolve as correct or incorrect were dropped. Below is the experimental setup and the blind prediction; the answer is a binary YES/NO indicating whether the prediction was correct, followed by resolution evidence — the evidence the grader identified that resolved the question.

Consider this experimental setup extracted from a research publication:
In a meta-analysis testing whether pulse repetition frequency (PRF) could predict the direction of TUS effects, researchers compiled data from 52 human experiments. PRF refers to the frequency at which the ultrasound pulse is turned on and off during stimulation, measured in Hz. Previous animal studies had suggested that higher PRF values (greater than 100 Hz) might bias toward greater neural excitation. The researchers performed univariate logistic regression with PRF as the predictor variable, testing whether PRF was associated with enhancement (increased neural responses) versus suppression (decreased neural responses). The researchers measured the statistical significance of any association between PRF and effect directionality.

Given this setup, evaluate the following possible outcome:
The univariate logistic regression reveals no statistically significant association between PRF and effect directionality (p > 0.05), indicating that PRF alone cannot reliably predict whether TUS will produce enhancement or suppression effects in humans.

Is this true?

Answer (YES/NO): YES